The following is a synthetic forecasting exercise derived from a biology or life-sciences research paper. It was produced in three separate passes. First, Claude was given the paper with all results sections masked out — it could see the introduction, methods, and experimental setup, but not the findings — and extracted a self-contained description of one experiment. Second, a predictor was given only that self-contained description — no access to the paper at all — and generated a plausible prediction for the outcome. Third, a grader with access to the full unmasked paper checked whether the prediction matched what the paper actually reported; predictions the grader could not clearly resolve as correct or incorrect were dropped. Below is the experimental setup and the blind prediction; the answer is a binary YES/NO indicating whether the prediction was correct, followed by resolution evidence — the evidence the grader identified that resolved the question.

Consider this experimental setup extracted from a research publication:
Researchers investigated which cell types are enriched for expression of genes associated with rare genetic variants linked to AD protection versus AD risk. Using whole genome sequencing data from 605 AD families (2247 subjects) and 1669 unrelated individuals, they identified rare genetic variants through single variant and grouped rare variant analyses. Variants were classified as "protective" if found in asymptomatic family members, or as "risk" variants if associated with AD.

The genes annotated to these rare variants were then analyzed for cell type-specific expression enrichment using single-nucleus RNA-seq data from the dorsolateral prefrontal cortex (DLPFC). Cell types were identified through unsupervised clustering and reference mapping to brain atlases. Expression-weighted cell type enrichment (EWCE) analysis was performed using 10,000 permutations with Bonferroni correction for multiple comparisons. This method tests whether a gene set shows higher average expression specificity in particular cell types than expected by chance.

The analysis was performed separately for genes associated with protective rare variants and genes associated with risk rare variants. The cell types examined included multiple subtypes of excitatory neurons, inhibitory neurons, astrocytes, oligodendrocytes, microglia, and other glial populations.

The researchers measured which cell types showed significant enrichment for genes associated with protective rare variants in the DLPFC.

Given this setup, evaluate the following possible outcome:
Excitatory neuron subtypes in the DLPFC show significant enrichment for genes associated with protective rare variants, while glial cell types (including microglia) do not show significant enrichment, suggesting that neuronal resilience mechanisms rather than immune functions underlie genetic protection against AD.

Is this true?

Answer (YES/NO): NO